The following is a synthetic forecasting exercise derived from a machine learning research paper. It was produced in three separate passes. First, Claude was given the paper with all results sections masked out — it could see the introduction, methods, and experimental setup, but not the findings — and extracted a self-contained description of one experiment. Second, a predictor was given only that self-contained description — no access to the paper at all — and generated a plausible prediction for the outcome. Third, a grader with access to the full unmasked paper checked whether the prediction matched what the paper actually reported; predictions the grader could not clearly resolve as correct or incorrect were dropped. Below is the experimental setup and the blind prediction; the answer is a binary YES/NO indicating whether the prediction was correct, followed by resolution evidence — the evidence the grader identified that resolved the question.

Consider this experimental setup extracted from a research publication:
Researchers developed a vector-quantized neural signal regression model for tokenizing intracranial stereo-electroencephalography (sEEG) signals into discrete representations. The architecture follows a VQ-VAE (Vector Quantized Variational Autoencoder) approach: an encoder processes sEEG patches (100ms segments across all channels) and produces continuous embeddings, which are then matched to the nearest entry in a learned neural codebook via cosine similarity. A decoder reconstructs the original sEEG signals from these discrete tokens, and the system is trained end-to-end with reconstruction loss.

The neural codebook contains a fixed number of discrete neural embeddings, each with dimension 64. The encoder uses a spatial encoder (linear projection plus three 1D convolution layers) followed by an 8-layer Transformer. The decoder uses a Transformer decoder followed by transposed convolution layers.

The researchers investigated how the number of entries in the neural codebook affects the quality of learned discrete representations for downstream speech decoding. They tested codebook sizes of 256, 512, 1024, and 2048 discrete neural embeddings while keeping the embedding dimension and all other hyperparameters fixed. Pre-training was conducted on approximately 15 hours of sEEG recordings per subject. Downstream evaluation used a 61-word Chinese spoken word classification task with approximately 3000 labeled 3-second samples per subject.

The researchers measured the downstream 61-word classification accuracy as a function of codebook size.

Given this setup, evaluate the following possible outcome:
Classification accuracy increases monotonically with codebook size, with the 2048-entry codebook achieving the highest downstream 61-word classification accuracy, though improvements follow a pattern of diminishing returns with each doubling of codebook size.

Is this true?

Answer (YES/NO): NO